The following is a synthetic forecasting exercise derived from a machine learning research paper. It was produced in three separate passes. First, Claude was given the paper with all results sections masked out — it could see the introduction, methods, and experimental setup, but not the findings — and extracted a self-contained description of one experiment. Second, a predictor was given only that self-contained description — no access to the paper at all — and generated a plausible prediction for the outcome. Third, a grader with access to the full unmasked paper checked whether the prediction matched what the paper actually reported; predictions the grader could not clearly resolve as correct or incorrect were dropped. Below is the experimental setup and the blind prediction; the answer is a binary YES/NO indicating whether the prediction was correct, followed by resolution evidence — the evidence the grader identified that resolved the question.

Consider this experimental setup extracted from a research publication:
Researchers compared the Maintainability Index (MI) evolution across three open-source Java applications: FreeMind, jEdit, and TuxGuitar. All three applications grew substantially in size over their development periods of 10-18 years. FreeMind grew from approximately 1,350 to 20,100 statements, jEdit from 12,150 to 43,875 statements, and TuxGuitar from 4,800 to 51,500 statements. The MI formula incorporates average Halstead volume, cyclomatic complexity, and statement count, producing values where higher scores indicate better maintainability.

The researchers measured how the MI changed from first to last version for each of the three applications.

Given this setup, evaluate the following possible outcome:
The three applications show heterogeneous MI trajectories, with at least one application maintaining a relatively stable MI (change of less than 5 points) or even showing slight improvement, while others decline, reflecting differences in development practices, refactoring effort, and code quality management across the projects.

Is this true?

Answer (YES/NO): YES